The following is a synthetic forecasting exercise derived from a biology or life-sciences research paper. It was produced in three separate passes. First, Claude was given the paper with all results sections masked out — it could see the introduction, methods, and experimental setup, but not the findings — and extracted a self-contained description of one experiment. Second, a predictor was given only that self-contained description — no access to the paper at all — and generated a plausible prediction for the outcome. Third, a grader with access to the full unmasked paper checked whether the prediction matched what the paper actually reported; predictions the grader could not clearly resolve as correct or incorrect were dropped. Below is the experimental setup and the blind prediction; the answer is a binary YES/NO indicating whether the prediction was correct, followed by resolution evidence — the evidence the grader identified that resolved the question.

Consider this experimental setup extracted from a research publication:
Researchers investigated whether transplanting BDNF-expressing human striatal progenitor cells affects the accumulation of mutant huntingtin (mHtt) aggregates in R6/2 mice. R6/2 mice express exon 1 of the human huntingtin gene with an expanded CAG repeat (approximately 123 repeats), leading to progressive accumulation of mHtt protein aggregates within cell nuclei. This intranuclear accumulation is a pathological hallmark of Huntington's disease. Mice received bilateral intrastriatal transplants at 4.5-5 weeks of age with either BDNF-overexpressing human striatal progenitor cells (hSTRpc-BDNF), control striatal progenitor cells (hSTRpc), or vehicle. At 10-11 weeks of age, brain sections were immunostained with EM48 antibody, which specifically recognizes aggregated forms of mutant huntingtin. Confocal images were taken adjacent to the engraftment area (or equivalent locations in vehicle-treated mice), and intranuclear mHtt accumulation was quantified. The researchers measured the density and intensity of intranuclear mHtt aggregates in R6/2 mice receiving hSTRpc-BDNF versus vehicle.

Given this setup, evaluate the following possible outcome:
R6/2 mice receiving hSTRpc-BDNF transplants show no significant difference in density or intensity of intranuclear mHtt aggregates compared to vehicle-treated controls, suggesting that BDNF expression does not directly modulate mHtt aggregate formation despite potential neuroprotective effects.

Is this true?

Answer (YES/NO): NO